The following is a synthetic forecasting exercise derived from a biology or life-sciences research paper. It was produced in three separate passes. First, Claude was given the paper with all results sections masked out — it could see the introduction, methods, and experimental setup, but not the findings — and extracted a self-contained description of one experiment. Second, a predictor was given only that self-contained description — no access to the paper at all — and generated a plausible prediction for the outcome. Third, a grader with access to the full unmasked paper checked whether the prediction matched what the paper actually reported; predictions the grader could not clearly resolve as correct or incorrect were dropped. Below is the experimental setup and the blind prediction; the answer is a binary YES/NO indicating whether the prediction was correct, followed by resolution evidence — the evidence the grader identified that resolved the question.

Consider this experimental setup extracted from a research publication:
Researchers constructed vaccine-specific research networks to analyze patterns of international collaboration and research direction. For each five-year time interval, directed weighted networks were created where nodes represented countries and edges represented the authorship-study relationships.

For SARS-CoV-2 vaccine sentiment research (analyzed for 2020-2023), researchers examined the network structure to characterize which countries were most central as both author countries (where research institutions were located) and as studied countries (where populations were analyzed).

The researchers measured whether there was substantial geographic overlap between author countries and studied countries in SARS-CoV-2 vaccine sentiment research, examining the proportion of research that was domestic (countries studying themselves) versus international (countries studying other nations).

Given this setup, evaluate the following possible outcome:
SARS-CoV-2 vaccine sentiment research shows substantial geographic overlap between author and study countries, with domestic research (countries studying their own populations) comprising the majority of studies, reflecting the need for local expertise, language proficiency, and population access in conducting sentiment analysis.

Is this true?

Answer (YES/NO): NO